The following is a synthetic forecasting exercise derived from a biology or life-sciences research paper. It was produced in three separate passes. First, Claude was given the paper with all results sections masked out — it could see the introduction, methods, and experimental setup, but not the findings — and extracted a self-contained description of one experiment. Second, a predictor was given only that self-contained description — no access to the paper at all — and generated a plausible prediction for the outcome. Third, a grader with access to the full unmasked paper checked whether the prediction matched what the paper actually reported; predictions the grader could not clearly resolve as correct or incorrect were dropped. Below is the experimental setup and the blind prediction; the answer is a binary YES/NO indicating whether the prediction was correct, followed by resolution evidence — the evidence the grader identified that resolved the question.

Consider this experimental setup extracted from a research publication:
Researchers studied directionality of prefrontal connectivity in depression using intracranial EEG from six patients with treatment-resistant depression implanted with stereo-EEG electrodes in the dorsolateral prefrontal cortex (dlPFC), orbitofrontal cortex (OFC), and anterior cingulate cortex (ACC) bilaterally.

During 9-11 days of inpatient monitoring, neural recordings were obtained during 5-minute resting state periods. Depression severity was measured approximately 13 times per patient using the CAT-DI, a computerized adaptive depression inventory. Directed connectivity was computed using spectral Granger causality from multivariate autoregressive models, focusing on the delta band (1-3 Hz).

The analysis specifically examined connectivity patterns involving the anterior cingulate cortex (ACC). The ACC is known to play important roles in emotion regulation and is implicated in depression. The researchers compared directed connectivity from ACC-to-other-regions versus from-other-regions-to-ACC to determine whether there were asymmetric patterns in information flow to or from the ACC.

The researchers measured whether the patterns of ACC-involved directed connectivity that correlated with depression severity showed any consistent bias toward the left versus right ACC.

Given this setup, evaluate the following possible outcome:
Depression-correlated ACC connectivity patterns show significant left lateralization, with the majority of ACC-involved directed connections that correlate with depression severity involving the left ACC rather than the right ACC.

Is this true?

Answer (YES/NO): YES